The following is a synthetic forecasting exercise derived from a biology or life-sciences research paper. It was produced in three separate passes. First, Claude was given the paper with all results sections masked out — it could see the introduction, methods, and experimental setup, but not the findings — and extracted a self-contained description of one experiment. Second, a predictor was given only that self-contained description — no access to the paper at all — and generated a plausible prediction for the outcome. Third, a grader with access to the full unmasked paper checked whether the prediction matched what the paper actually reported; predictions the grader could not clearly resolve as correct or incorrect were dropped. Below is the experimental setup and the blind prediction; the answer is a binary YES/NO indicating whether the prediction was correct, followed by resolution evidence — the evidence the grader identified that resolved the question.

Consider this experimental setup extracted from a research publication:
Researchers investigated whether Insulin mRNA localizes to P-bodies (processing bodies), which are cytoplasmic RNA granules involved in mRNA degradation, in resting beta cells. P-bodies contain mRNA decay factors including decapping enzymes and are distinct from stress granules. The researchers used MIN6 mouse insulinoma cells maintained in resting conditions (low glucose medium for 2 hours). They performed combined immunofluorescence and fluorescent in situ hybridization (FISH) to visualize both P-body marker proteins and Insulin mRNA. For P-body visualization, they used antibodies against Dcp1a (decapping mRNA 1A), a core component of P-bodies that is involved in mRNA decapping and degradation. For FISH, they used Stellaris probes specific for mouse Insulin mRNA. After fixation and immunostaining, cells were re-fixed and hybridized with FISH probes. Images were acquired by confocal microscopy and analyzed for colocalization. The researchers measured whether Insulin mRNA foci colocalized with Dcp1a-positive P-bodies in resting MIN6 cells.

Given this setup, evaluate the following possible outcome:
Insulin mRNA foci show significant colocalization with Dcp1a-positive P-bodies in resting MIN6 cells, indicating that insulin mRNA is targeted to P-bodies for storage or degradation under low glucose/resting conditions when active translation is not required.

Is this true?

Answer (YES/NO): NO